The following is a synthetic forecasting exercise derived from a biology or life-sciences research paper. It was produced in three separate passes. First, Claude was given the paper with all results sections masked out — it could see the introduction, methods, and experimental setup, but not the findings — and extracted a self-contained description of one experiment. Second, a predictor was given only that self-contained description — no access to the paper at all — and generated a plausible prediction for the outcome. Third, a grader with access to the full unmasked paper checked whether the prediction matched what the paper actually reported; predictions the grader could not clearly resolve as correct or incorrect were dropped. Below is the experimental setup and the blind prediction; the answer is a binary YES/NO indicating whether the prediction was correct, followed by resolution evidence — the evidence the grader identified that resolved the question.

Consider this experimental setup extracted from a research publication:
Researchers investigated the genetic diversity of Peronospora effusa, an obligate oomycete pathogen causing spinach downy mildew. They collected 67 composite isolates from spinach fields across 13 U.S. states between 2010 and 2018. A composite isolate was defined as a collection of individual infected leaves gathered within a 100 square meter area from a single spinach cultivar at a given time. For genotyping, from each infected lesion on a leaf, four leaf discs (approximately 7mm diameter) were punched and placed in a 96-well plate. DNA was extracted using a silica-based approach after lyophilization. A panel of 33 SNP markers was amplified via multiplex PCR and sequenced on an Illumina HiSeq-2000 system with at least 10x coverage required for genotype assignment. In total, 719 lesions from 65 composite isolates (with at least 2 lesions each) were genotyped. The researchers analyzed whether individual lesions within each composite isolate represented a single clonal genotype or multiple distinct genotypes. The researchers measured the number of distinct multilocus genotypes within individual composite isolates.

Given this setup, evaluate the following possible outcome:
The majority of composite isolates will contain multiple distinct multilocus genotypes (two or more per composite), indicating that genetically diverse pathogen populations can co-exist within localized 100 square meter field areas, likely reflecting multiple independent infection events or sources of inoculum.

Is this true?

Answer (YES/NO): YES